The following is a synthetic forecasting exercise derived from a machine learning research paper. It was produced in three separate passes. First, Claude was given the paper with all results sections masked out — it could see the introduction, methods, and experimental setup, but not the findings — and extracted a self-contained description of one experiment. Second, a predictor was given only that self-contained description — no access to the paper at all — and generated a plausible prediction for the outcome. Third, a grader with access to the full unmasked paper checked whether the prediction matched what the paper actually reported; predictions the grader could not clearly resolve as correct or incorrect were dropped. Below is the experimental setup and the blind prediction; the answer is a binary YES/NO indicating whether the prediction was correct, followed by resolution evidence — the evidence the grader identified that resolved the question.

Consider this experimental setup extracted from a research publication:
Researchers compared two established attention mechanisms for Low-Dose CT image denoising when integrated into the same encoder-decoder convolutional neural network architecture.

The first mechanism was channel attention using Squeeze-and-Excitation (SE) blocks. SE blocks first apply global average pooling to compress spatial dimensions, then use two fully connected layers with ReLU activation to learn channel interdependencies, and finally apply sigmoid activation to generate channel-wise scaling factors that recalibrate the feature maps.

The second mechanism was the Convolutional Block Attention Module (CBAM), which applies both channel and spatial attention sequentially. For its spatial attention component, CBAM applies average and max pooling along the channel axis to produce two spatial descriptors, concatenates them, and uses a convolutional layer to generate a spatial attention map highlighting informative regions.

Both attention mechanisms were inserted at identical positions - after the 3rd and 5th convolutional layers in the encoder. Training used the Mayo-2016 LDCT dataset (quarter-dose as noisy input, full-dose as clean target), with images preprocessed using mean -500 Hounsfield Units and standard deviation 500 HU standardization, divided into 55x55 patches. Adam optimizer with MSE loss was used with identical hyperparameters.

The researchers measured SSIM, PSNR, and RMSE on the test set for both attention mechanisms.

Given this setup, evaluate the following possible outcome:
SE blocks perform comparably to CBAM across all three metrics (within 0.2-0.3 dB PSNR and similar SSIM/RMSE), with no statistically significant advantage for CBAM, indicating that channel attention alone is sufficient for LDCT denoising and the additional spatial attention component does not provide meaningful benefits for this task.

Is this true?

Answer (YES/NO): YES